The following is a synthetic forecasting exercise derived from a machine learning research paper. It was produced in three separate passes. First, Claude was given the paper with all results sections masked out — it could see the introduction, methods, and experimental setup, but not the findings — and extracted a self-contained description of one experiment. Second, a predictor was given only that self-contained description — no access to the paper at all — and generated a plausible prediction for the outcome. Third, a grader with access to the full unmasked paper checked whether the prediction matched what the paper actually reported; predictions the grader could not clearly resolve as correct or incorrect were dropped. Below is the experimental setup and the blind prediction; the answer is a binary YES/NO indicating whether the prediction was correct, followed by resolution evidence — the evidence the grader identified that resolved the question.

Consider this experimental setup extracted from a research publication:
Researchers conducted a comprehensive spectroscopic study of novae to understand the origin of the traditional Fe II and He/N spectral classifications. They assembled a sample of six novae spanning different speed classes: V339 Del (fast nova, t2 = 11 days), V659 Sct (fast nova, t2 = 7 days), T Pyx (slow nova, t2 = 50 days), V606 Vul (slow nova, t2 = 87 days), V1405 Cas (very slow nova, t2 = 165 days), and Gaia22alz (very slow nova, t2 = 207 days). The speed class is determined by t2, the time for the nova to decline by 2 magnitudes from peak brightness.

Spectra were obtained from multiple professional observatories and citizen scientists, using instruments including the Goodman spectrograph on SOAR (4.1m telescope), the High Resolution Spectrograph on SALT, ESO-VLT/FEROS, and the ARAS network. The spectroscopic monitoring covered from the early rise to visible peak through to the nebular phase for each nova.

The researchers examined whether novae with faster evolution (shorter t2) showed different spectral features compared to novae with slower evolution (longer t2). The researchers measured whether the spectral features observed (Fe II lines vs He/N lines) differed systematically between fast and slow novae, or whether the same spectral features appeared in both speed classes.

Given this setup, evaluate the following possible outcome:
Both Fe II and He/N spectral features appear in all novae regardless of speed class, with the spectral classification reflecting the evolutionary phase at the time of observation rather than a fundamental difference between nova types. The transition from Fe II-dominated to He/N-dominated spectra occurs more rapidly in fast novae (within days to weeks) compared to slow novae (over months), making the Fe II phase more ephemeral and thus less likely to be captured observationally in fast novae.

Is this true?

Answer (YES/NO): YES